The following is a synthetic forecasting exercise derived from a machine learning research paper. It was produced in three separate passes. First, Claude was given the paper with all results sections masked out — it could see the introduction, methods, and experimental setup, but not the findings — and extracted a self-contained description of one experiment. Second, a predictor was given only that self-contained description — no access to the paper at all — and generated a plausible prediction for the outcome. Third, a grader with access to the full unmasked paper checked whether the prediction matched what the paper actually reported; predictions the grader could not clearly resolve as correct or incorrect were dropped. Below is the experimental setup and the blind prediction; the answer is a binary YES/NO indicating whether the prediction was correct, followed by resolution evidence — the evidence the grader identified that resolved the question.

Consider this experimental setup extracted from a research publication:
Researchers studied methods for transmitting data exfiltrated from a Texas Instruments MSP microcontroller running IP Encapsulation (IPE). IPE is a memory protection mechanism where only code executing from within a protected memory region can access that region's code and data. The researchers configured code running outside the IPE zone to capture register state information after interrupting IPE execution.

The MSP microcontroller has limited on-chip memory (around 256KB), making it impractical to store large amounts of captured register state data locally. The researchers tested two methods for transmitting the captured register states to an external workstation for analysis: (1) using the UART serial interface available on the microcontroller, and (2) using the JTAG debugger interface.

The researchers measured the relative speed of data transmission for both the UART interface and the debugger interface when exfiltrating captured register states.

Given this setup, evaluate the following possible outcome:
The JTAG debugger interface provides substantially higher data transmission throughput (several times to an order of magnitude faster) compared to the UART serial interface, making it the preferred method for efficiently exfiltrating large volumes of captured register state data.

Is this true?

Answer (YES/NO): NO